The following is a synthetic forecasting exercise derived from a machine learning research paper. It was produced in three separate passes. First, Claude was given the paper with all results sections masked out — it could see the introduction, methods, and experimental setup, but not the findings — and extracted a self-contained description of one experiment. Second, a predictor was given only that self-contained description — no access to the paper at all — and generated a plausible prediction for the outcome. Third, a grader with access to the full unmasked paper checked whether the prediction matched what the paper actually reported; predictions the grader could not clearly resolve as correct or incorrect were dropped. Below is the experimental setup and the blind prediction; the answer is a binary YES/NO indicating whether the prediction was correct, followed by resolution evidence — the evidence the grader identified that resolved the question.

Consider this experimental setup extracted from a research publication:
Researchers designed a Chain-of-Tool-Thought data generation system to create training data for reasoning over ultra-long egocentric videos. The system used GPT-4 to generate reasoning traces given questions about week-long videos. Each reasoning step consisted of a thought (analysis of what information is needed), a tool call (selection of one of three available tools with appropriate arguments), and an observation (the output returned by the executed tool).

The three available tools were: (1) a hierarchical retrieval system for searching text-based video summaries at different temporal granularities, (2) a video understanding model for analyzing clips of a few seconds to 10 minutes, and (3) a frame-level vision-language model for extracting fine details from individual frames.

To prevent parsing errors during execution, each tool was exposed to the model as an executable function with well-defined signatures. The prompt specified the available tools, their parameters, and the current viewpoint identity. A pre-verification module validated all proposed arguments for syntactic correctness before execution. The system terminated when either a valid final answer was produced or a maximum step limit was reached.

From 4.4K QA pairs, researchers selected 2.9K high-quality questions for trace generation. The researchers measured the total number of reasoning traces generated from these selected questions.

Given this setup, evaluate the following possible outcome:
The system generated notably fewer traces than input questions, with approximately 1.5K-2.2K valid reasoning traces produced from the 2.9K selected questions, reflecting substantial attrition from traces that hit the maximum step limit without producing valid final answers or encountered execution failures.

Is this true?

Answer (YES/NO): NO